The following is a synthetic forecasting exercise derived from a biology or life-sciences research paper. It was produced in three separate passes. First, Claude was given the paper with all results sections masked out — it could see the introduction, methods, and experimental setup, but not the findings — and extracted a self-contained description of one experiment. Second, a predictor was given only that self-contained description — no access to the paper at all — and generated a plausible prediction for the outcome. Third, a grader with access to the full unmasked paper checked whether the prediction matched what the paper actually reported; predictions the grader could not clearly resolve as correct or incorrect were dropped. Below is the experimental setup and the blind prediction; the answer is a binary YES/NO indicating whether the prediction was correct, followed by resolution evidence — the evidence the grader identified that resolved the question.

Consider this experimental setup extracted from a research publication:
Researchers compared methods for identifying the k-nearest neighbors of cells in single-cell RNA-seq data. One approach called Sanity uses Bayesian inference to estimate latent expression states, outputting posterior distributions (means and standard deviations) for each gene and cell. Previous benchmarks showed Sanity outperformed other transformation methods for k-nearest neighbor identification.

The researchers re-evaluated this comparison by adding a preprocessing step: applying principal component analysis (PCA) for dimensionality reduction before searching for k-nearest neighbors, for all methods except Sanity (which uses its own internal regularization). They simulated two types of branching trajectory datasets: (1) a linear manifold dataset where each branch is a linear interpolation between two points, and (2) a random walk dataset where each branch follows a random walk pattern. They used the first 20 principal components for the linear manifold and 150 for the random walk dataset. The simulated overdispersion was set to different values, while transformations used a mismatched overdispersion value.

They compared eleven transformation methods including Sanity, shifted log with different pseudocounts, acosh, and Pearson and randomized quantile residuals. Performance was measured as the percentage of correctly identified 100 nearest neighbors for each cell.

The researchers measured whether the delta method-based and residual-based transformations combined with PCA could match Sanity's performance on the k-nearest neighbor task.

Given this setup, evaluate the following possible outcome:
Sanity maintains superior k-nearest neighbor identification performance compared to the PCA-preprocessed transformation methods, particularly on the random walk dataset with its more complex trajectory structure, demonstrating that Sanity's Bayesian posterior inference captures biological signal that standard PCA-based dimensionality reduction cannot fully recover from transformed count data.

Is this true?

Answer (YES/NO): NO